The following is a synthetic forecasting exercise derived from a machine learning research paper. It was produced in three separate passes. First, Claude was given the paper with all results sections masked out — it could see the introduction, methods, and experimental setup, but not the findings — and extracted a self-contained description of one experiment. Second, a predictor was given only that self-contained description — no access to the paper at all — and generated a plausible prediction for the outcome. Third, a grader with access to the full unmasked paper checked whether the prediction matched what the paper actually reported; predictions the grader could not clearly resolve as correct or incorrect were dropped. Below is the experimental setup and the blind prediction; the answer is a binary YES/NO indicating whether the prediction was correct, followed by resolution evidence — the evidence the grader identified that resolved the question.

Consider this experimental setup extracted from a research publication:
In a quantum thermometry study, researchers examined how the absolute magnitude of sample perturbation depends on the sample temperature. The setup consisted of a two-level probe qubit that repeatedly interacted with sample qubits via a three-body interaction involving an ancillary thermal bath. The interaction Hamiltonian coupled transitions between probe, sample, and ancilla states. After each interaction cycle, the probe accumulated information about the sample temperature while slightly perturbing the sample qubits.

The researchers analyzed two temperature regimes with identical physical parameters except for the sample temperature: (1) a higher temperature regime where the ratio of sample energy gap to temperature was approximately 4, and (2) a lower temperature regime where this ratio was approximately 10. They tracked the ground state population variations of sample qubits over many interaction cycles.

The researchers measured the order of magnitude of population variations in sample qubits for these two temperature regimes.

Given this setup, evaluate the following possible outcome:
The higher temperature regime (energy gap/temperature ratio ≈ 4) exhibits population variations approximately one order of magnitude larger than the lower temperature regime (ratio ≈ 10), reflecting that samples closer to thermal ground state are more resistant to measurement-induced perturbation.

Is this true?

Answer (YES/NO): NO